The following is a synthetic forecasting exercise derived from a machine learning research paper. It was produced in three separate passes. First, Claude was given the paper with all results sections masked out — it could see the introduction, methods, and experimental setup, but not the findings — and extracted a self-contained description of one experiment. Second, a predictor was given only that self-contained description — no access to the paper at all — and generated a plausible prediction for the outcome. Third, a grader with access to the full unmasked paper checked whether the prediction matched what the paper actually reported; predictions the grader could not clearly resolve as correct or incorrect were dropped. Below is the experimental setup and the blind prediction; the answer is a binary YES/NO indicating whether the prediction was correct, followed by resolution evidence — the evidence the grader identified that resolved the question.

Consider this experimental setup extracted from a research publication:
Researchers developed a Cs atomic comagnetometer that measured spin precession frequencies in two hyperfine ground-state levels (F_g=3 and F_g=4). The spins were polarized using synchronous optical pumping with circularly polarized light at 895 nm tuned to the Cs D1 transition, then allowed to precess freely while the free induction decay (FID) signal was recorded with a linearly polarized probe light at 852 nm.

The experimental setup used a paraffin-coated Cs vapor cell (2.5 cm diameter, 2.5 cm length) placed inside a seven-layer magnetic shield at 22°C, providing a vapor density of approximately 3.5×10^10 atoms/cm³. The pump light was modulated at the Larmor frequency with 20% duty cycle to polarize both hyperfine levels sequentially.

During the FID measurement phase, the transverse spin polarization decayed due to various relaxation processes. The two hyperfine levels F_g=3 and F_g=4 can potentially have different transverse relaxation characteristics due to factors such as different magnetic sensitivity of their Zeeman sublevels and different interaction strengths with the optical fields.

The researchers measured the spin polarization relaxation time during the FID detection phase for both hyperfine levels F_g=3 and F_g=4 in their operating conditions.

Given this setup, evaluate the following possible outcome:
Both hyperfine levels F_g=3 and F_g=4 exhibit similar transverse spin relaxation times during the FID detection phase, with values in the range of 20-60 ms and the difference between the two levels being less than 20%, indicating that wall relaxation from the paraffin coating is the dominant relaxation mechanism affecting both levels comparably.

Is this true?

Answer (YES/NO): NO